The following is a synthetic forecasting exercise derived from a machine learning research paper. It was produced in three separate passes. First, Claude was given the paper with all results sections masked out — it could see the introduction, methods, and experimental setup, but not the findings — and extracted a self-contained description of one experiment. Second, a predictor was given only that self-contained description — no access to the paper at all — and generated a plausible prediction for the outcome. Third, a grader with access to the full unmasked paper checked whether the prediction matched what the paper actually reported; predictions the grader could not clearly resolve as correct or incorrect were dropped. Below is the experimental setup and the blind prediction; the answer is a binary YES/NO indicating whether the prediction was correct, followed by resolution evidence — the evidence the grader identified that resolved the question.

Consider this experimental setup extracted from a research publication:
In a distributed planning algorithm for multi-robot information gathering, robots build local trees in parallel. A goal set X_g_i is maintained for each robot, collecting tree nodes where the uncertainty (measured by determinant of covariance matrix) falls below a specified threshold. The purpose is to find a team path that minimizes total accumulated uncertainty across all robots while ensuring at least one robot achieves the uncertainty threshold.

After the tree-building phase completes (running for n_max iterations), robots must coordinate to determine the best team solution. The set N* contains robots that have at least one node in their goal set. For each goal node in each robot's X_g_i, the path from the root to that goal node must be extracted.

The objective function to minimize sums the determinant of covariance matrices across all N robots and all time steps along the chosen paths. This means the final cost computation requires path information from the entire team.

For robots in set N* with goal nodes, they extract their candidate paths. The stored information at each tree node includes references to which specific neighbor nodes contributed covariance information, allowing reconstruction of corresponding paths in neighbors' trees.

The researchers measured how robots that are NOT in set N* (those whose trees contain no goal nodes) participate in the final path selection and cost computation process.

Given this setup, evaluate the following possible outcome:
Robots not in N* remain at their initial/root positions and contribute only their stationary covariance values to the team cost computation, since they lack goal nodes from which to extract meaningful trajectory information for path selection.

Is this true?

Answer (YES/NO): NO